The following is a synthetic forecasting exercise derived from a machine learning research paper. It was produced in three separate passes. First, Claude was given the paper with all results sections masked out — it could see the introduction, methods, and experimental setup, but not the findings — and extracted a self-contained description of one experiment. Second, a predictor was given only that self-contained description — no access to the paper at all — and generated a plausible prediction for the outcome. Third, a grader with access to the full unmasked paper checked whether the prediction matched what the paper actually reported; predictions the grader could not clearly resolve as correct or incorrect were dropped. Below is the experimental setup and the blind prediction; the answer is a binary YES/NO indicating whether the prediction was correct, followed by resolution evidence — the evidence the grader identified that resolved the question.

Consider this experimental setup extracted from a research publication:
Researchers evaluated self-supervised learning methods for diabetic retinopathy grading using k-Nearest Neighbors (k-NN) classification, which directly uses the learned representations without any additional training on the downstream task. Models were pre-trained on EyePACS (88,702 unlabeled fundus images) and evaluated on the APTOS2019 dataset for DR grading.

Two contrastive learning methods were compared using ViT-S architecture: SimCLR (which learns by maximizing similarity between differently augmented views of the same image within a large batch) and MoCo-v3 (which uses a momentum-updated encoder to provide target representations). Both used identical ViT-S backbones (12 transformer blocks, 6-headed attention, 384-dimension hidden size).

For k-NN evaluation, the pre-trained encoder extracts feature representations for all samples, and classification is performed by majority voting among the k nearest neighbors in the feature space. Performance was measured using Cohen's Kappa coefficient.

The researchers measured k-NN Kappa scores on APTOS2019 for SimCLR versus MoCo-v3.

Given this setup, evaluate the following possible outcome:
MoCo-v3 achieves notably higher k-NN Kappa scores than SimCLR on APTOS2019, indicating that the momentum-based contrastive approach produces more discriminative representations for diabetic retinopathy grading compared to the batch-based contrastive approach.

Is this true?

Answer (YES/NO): NO